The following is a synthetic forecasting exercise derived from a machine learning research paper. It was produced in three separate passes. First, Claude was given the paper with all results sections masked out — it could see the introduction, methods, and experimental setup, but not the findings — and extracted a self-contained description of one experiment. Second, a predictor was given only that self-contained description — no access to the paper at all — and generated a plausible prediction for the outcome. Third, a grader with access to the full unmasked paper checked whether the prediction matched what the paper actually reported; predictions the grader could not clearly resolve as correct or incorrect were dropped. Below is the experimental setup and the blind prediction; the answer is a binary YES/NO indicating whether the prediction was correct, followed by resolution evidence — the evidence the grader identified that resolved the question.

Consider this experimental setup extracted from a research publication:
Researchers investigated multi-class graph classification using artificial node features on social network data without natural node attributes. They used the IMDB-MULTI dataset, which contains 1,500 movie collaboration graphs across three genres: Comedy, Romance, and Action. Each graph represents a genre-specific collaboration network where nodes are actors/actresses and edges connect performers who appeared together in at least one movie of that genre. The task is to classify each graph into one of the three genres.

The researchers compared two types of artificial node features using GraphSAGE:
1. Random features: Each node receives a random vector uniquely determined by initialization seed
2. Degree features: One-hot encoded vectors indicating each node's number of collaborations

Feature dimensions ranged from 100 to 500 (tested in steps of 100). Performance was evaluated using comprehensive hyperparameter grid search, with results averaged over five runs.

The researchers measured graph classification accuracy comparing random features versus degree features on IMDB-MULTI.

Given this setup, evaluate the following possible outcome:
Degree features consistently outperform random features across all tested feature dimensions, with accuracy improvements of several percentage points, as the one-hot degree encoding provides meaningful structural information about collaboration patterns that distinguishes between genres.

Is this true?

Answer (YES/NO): YES